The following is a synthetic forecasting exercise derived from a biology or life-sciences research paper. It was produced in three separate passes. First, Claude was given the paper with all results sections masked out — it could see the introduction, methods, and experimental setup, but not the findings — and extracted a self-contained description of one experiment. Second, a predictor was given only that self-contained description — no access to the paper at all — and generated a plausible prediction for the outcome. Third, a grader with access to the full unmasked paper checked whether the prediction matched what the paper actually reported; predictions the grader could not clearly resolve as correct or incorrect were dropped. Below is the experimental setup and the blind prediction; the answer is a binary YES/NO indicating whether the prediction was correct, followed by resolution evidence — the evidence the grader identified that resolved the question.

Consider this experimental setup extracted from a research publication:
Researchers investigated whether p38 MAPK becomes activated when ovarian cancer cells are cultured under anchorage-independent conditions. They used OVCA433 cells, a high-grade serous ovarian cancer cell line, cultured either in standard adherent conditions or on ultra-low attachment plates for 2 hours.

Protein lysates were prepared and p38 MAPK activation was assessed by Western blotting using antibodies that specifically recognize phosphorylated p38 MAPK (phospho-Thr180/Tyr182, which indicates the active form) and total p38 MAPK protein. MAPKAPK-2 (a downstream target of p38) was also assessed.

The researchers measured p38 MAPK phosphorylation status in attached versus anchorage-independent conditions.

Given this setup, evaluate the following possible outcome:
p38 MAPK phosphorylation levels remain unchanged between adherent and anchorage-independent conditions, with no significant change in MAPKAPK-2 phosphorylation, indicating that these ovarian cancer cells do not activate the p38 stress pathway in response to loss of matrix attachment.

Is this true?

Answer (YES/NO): NO